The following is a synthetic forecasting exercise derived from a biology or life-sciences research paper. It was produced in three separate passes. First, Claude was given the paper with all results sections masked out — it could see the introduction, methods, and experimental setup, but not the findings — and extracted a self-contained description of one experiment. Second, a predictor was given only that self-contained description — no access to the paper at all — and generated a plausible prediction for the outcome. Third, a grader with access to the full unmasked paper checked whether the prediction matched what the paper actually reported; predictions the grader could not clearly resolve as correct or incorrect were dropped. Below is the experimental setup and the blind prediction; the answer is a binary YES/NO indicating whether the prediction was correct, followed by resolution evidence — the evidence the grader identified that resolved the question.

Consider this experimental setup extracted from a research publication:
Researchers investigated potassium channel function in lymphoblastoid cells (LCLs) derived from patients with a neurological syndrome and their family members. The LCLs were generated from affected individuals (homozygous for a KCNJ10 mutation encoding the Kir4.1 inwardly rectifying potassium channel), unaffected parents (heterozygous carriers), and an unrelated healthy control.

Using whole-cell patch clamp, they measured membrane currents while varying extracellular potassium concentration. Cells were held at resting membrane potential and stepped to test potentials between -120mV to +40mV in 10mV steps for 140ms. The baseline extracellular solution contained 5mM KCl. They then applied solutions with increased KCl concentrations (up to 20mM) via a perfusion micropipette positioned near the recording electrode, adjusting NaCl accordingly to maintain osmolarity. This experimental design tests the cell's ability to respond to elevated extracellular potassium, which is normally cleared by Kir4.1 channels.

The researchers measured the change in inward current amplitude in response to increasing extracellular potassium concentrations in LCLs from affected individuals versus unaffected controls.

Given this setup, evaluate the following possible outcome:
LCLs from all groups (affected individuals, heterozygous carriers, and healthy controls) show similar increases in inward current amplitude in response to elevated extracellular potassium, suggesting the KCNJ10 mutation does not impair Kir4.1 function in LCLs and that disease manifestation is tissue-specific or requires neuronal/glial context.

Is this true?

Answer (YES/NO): NO